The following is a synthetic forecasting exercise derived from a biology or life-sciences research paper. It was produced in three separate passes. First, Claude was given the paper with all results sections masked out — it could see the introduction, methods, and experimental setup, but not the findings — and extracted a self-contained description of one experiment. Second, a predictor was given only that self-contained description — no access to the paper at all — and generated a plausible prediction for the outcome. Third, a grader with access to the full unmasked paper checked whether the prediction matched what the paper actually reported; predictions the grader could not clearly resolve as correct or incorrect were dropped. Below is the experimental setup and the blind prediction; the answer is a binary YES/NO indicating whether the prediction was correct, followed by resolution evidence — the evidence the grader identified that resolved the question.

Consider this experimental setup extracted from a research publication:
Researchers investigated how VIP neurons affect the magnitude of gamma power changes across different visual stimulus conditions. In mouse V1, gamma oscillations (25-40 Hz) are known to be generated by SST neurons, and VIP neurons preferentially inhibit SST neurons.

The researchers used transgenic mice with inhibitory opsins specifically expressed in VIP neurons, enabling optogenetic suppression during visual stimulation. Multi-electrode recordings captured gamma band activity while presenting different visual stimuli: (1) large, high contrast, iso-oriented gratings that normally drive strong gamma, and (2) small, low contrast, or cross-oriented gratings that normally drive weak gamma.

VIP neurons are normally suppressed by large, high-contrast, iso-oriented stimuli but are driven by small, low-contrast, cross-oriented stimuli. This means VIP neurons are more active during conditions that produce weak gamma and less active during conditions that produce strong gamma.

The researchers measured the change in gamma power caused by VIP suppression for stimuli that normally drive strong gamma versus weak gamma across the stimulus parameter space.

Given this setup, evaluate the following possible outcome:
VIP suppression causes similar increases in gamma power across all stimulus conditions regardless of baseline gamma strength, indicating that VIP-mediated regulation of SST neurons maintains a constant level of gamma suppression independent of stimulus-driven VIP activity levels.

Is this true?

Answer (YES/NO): NO